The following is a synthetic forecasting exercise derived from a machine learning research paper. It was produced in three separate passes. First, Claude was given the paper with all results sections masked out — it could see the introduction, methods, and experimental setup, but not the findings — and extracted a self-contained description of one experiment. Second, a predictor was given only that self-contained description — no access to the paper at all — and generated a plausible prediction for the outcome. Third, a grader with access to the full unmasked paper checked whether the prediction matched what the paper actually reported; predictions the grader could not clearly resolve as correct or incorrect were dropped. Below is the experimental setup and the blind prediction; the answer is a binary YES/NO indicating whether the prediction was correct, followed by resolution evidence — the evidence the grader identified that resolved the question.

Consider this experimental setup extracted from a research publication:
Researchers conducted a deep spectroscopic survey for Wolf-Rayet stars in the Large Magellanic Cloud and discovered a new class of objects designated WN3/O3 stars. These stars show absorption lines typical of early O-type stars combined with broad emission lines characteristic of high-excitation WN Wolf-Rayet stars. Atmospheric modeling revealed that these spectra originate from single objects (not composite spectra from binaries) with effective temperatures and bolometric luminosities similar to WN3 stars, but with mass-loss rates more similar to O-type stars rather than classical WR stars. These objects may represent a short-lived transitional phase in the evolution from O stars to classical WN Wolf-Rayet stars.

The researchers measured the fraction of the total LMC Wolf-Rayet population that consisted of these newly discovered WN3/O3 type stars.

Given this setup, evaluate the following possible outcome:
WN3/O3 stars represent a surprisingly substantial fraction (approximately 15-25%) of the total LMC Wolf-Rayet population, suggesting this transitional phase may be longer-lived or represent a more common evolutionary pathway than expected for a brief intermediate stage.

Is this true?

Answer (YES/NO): NO